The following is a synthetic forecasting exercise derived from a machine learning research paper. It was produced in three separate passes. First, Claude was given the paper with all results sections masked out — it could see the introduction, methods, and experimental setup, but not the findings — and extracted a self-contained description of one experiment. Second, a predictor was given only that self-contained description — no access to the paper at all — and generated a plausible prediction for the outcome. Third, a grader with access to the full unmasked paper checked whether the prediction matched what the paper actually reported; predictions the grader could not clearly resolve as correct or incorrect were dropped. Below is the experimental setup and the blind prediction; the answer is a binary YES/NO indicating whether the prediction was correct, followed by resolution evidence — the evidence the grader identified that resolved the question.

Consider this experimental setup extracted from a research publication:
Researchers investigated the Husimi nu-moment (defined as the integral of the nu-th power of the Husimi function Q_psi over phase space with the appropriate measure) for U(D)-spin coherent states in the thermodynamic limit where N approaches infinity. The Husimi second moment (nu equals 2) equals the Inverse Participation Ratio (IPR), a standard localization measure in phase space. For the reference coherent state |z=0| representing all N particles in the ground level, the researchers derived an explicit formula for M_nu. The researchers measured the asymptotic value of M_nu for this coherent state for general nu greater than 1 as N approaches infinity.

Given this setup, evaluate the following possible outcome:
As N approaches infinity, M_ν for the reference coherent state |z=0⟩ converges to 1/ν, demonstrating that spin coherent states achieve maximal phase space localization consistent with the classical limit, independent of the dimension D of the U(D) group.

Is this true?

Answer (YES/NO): NO